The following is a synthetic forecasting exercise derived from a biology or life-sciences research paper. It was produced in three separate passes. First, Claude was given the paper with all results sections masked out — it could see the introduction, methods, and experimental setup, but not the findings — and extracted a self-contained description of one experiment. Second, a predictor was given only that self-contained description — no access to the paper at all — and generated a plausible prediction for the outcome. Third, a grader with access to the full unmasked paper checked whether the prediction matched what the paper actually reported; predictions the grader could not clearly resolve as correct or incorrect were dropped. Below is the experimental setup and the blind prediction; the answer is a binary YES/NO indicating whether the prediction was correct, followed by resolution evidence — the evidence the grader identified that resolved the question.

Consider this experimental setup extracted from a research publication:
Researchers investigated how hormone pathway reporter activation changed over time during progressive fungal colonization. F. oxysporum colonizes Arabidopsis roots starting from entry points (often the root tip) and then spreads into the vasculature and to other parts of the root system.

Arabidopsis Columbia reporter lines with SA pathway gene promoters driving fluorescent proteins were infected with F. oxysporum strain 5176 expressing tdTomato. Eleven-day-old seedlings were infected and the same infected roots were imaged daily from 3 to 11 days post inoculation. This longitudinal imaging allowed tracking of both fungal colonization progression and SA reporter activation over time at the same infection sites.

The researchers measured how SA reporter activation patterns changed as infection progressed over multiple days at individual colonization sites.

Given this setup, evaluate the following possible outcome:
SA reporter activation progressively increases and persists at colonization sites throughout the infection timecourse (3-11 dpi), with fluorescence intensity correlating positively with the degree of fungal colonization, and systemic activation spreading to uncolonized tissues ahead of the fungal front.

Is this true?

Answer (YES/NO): NO